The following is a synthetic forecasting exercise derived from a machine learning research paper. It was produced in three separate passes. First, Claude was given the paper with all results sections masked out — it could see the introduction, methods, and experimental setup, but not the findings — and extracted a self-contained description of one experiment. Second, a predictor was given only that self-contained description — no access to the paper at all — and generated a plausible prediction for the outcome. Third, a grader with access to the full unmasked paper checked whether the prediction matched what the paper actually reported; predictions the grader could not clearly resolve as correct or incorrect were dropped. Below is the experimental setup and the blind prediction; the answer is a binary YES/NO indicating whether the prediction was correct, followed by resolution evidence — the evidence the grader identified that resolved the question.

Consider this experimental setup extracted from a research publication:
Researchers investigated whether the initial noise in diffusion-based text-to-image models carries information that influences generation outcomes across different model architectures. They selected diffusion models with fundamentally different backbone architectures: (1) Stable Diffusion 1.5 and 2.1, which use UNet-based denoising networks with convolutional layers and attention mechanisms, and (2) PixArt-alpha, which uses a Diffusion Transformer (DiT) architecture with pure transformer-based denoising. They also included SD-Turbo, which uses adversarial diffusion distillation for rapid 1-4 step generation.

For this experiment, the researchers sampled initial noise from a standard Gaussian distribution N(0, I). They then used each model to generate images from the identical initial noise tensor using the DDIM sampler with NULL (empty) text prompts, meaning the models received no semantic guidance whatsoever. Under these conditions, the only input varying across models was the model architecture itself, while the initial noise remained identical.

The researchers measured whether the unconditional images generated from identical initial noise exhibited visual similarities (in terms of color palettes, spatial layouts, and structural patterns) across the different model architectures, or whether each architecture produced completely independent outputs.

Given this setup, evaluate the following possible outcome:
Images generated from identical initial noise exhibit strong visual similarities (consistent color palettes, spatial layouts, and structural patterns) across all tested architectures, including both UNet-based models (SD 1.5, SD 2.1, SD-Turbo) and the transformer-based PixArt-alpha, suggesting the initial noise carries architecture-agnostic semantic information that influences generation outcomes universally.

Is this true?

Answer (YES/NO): YES